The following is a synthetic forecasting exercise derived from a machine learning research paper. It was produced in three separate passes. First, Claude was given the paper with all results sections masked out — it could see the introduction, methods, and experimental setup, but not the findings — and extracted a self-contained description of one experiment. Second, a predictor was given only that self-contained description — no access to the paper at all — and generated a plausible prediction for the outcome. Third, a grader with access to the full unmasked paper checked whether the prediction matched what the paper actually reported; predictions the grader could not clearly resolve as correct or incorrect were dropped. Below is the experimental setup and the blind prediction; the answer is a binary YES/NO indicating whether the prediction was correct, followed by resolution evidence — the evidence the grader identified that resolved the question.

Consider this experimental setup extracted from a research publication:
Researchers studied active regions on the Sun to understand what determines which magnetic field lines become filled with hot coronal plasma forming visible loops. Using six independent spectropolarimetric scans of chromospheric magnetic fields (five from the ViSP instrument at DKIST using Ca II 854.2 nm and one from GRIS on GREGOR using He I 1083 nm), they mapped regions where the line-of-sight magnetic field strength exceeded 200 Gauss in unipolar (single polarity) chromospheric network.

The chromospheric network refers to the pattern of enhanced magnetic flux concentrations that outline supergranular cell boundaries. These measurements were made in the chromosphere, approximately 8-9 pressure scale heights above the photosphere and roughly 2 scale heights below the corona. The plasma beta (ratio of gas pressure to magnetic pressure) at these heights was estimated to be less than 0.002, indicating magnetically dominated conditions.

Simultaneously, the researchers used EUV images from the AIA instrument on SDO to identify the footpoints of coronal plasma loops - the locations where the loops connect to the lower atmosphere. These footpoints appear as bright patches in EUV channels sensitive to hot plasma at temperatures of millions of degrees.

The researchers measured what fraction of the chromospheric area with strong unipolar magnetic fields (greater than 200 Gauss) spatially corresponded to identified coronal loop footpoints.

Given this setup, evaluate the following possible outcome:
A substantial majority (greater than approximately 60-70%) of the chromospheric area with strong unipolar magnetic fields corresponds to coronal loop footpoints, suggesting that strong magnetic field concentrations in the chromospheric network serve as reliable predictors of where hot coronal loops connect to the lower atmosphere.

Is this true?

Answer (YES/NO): NO